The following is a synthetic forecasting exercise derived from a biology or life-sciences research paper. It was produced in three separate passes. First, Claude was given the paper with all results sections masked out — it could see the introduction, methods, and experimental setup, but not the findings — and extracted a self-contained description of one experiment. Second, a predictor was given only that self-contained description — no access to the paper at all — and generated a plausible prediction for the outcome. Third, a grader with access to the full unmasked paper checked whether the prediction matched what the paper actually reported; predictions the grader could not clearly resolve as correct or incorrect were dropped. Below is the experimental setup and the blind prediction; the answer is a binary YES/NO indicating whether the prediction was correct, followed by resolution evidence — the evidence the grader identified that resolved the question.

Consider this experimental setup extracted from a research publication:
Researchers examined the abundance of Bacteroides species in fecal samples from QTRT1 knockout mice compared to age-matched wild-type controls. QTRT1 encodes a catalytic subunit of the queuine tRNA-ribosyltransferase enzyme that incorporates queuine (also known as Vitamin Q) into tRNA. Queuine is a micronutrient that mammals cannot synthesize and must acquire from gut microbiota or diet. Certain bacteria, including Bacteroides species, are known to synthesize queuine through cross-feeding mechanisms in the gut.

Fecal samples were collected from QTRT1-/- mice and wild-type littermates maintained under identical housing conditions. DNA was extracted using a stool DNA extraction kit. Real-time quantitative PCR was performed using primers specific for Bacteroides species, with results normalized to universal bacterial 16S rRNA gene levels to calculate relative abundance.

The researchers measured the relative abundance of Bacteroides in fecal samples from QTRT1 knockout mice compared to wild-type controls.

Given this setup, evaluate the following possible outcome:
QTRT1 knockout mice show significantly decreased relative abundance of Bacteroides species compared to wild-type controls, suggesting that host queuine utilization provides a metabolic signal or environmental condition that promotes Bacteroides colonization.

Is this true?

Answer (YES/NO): YES